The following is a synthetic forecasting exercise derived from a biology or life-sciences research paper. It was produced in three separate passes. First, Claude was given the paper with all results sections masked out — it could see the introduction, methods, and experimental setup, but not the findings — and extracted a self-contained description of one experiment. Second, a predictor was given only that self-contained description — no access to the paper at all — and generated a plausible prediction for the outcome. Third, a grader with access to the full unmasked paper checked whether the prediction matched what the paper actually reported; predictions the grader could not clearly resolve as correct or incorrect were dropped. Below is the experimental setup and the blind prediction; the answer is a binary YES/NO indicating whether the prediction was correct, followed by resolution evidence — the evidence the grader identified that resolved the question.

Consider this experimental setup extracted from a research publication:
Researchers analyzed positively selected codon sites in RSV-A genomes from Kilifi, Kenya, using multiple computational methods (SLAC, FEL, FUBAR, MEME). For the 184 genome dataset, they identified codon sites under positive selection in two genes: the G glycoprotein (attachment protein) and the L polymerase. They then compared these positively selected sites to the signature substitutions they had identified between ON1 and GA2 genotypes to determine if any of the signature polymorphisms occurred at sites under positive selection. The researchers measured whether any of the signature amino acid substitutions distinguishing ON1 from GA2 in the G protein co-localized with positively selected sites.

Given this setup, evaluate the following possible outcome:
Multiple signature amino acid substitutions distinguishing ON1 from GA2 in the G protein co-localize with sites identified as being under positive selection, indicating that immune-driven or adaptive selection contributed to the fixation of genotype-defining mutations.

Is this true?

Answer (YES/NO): YES